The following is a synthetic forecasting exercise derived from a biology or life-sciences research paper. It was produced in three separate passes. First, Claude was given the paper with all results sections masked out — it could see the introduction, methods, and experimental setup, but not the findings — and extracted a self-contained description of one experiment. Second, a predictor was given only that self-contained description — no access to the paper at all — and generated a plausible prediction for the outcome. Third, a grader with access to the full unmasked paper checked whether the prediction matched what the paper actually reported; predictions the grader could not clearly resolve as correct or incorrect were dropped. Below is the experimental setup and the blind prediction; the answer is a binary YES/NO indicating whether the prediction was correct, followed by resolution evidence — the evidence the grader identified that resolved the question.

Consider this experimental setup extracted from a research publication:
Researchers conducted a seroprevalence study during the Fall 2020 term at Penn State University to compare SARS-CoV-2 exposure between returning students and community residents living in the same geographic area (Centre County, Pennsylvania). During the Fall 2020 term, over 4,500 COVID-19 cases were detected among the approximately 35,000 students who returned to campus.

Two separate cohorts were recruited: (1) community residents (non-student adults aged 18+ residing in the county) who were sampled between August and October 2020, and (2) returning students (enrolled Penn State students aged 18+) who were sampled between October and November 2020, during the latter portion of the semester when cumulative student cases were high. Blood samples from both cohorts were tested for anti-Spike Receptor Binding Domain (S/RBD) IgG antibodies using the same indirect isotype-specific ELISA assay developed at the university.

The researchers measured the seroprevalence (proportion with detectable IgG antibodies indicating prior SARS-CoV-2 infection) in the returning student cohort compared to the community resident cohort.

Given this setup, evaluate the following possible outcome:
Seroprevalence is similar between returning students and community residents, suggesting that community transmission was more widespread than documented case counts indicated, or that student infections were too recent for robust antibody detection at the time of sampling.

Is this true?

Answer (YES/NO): NO